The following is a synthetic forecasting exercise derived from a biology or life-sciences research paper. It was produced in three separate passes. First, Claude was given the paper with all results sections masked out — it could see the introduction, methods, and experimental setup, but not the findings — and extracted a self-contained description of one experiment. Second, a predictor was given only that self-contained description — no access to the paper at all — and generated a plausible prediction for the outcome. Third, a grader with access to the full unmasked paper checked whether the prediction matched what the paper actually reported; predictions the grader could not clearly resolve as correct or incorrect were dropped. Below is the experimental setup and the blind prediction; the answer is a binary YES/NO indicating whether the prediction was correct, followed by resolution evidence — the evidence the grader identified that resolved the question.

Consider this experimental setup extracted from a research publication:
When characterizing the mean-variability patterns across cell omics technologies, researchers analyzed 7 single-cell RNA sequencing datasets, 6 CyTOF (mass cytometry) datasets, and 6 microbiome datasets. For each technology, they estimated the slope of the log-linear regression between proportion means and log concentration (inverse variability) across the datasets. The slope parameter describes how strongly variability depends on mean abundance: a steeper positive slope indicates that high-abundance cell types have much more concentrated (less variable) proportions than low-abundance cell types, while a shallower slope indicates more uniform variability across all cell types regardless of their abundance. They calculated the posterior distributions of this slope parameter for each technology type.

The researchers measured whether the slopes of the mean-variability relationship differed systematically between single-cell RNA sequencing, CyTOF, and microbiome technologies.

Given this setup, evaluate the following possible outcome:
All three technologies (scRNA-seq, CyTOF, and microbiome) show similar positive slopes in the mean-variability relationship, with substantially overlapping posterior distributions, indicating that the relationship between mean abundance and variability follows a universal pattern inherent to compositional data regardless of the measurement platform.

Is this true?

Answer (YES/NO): NO